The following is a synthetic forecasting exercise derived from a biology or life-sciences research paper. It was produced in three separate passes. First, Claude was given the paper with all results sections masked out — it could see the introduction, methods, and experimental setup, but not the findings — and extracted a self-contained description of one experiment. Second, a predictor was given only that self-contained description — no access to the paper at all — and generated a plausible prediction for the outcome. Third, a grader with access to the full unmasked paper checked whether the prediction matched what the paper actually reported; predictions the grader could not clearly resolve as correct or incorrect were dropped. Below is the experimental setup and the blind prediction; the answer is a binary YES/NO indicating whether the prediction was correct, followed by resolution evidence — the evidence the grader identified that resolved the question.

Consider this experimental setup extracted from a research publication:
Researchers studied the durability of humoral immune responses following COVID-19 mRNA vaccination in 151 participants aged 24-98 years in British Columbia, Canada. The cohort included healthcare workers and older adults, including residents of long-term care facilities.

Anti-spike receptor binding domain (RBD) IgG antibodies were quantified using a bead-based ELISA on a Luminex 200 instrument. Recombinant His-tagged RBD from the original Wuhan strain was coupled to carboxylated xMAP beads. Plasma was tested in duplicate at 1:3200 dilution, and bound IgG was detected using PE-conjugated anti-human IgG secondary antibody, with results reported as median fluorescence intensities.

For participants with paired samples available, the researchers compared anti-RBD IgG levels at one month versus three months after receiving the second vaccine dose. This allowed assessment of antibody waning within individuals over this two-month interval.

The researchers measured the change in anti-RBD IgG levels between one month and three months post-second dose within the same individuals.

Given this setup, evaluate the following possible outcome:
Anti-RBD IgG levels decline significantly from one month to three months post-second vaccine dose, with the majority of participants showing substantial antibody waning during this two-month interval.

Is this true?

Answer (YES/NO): YES